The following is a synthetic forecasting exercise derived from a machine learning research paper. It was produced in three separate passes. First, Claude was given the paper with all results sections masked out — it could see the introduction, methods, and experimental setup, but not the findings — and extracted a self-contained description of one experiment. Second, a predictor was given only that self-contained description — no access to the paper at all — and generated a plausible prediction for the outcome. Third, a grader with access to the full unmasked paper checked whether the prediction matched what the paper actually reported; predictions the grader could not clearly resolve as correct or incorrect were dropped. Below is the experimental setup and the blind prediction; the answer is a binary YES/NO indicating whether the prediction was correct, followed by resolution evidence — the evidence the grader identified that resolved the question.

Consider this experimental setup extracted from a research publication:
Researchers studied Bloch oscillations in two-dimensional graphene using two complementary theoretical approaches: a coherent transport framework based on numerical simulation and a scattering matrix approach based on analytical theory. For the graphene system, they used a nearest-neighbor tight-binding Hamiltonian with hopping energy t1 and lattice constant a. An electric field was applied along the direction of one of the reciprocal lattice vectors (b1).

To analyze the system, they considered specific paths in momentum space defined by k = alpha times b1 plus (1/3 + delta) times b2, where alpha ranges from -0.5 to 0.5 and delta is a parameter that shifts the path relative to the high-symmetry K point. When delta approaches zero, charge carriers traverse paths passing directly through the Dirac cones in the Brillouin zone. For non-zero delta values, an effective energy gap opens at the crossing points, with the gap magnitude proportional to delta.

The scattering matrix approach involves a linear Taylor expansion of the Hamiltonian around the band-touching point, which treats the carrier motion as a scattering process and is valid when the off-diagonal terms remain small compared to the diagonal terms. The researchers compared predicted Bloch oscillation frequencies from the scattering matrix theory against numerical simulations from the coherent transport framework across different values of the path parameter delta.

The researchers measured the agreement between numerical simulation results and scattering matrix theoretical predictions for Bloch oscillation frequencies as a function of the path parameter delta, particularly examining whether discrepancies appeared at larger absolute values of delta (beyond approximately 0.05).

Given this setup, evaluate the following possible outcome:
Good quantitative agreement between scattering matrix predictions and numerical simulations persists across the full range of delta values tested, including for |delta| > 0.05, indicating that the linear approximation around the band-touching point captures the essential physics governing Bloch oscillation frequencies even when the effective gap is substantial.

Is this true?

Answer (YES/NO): NO